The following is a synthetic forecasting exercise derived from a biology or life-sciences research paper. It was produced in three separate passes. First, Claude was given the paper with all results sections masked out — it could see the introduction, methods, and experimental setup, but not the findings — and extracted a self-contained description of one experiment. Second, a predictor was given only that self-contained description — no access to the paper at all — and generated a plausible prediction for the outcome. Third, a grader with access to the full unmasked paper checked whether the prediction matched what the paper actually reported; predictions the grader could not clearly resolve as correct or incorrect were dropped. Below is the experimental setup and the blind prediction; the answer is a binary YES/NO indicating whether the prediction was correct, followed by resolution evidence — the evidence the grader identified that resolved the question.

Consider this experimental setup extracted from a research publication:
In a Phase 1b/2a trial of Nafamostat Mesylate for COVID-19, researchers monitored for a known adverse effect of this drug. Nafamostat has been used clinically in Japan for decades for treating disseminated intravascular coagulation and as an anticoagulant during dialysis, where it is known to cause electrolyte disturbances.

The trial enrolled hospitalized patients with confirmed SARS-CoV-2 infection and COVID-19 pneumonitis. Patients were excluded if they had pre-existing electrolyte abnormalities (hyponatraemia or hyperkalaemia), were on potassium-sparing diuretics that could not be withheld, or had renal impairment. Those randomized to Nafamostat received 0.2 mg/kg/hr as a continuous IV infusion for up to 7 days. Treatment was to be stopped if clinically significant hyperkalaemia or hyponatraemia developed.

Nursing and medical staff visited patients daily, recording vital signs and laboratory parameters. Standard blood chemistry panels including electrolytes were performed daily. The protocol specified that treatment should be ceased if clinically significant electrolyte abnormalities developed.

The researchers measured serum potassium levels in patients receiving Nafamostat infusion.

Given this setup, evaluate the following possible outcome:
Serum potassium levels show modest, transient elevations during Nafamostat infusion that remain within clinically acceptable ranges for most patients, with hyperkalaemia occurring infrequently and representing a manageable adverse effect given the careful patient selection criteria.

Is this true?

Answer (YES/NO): NO